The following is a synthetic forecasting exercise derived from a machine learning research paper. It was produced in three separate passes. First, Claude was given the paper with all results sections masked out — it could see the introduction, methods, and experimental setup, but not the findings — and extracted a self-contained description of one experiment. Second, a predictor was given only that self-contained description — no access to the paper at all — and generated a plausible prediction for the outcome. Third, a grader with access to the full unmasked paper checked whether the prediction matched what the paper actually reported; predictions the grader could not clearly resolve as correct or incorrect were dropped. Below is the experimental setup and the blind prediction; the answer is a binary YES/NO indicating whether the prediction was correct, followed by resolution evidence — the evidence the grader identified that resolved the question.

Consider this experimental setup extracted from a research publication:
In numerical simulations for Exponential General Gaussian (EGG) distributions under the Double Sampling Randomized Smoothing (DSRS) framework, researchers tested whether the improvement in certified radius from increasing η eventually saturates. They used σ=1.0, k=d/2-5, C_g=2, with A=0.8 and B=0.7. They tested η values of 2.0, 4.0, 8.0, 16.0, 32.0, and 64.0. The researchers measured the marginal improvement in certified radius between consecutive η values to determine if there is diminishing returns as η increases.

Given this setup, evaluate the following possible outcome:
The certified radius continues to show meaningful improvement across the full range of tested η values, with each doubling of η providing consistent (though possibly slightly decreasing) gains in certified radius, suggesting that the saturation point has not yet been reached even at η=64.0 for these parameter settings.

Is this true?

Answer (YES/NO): NO